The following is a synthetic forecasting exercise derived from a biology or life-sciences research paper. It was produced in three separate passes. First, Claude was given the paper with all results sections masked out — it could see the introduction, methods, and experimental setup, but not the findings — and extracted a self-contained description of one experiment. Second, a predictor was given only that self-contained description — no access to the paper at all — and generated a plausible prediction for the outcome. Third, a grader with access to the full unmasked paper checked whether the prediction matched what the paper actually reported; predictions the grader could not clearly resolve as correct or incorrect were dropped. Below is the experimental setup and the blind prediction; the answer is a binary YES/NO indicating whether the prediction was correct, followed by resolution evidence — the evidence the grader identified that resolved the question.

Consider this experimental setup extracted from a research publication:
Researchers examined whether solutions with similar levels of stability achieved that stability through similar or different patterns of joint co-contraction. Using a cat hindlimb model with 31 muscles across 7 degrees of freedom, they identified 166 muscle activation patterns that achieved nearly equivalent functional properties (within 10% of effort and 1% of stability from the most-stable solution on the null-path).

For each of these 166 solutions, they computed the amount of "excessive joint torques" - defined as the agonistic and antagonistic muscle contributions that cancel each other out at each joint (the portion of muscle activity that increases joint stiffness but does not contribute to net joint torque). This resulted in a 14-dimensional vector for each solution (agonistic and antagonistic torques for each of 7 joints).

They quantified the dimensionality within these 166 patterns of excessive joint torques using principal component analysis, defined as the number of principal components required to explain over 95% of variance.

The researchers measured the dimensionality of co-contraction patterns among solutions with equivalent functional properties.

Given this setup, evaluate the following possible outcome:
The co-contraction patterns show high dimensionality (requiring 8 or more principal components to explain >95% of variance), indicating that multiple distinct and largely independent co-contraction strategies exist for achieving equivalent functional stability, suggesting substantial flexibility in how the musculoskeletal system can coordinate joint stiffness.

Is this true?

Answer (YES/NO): NO